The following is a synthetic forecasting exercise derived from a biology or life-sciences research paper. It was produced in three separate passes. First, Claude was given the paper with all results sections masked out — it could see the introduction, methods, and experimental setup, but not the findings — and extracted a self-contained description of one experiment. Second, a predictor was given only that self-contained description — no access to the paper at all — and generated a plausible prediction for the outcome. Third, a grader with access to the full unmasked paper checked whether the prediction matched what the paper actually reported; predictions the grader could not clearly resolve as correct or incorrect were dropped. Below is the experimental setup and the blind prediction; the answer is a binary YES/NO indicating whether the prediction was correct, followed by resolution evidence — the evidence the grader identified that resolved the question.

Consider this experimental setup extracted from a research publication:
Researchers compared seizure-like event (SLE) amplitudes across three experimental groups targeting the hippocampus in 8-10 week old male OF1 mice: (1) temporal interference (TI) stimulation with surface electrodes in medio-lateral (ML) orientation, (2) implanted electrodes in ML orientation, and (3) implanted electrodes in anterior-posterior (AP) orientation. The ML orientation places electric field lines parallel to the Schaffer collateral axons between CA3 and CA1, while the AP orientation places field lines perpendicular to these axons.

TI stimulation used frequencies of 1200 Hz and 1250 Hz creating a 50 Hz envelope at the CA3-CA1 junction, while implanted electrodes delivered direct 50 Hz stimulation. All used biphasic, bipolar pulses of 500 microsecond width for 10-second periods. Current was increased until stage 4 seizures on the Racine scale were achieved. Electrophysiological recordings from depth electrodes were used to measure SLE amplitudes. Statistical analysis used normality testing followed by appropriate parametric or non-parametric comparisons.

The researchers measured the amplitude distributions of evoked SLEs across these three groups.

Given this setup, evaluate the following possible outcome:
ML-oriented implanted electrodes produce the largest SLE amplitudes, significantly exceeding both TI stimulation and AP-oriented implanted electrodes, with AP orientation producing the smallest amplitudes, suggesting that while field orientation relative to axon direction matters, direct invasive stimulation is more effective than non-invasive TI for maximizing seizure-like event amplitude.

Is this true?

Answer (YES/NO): NO